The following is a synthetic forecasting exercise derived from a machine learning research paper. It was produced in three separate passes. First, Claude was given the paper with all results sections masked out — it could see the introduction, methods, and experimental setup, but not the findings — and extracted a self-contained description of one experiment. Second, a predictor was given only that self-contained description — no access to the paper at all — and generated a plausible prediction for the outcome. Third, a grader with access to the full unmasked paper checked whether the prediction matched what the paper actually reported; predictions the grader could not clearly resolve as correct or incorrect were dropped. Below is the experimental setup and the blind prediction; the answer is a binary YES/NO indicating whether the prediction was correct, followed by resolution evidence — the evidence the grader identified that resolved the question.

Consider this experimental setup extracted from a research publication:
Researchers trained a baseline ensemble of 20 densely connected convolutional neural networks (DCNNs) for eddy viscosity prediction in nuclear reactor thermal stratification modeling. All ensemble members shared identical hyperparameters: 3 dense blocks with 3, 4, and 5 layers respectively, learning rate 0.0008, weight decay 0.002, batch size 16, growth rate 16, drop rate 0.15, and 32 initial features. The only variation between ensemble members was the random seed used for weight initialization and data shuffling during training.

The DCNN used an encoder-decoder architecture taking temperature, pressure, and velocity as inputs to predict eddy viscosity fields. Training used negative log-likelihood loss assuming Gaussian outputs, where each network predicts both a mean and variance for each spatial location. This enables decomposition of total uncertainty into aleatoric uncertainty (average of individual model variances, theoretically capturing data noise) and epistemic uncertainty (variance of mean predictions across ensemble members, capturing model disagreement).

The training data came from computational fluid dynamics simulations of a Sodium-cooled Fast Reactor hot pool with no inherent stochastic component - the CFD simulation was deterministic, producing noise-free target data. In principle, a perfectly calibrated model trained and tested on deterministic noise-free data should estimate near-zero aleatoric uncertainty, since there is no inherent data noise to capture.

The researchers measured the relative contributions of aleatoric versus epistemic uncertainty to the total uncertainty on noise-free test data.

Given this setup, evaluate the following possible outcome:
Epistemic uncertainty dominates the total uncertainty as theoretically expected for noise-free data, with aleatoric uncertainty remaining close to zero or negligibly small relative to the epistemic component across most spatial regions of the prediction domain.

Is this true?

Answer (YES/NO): NO